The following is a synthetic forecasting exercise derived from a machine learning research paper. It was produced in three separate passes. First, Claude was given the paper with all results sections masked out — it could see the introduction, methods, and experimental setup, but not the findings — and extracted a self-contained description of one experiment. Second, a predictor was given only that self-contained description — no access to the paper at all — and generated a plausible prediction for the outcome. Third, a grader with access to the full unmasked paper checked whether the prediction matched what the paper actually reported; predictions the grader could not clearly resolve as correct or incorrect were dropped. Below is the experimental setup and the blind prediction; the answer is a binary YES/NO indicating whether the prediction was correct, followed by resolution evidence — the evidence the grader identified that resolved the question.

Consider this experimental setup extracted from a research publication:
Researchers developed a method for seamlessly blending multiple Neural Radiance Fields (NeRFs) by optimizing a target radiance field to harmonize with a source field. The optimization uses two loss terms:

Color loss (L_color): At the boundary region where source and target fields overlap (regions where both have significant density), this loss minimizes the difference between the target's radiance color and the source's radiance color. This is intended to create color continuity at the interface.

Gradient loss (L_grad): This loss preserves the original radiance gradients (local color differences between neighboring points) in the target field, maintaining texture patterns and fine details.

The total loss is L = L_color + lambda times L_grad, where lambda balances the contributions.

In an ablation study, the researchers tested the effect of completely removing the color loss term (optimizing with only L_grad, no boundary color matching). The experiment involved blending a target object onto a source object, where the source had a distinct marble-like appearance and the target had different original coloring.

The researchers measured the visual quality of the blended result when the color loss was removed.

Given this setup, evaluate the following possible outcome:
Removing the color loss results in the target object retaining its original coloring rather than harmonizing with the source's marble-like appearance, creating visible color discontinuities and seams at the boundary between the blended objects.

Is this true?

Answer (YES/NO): NO